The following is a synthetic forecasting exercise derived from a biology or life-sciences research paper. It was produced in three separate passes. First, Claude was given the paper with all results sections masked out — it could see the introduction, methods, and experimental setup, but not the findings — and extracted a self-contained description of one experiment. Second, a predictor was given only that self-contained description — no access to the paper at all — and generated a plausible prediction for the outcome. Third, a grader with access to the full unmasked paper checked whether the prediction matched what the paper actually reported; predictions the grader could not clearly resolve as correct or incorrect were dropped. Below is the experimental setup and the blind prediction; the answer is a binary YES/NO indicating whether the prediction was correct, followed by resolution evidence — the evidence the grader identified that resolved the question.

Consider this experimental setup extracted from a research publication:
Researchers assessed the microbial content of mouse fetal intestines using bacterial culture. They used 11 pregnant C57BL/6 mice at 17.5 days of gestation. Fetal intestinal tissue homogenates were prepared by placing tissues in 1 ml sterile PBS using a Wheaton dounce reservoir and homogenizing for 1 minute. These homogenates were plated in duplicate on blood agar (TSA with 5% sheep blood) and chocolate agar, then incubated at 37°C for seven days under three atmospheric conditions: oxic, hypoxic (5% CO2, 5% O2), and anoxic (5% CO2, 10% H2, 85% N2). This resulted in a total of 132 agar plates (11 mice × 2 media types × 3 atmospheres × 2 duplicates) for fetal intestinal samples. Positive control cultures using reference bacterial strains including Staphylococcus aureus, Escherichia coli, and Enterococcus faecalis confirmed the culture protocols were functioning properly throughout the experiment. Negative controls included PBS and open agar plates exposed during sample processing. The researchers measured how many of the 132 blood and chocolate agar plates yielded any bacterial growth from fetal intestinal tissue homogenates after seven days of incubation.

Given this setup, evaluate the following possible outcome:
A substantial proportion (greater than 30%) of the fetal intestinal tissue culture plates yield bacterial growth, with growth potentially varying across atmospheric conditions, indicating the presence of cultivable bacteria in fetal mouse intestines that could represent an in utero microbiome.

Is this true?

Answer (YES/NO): NO